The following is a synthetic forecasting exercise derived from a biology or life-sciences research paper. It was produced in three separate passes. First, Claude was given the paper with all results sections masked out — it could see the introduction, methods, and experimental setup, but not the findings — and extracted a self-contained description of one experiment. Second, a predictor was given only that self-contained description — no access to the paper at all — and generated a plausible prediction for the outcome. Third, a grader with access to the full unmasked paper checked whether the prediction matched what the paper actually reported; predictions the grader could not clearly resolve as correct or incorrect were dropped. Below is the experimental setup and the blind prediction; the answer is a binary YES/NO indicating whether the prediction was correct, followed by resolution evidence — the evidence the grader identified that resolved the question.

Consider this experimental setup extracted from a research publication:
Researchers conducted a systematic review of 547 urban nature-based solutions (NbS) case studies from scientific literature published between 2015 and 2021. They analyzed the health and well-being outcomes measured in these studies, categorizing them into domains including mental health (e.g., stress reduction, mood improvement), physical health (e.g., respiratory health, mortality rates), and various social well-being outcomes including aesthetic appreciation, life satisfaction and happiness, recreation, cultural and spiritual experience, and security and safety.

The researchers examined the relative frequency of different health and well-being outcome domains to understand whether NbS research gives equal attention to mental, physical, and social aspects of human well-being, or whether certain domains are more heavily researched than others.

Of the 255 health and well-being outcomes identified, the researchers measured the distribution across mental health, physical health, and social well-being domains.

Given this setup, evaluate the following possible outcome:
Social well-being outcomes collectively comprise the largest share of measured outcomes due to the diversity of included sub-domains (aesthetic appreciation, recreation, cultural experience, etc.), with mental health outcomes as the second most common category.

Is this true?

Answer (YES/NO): NO